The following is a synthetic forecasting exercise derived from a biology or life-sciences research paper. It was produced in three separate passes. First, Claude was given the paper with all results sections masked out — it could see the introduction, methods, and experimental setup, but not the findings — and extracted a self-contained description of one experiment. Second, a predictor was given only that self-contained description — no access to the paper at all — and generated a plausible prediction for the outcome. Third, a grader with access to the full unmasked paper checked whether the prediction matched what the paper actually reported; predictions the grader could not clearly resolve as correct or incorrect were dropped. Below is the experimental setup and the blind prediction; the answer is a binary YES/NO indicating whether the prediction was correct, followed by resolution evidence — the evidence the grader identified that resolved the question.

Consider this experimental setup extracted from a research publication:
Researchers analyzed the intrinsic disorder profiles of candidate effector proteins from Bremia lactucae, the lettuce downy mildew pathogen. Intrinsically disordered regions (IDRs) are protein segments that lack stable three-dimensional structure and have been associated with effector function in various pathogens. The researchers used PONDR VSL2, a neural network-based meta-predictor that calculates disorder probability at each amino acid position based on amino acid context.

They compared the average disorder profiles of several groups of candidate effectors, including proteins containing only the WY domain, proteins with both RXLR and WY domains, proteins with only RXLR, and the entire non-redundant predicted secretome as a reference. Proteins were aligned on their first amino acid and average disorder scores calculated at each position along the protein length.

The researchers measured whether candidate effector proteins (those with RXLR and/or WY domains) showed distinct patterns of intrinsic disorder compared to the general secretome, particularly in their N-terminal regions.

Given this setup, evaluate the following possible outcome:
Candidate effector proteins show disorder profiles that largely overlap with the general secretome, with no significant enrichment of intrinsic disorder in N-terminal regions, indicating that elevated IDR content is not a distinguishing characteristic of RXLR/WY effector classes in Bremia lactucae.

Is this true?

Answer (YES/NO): NO